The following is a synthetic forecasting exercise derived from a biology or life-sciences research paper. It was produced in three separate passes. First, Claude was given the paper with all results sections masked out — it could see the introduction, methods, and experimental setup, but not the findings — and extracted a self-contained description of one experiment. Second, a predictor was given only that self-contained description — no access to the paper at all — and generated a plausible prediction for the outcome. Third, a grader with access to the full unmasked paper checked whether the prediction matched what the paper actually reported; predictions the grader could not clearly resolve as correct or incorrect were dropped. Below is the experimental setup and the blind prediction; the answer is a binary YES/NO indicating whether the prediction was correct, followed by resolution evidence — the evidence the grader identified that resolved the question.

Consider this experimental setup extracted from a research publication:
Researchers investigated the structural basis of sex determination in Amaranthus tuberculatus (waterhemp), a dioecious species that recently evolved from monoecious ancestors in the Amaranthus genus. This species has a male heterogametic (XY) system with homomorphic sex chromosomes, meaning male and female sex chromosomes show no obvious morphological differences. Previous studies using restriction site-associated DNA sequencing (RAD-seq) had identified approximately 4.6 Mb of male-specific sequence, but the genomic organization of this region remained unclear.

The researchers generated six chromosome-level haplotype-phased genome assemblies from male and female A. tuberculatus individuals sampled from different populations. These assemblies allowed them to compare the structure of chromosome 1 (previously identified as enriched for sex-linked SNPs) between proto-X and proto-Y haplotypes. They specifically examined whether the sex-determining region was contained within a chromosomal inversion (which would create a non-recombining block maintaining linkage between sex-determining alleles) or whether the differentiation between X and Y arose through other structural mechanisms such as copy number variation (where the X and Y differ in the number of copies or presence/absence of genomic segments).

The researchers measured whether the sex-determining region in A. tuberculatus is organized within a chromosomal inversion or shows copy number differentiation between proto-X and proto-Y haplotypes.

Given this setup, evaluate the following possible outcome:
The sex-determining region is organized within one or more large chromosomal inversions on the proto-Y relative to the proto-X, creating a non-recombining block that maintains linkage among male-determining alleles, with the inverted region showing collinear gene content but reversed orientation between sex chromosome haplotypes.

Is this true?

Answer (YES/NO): NO